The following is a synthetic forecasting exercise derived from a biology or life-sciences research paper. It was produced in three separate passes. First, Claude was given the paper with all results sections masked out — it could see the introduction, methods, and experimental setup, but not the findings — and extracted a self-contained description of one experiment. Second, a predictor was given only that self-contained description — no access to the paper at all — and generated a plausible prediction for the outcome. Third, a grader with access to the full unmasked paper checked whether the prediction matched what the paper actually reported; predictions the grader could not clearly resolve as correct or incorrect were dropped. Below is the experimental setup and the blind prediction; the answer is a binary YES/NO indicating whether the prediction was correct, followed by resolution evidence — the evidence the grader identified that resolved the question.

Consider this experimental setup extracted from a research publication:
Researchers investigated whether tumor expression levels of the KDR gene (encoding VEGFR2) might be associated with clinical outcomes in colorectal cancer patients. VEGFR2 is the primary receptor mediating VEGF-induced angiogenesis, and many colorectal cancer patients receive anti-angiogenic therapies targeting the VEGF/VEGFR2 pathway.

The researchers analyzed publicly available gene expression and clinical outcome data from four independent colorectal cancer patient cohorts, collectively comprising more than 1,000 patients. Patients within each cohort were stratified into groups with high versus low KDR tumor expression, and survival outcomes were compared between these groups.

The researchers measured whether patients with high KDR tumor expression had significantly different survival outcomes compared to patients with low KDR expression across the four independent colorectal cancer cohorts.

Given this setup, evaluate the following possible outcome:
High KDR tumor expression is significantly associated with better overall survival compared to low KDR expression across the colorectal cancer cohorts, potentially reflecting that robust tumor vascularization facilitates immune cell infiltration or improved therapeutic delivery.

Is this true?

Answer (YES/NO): NO